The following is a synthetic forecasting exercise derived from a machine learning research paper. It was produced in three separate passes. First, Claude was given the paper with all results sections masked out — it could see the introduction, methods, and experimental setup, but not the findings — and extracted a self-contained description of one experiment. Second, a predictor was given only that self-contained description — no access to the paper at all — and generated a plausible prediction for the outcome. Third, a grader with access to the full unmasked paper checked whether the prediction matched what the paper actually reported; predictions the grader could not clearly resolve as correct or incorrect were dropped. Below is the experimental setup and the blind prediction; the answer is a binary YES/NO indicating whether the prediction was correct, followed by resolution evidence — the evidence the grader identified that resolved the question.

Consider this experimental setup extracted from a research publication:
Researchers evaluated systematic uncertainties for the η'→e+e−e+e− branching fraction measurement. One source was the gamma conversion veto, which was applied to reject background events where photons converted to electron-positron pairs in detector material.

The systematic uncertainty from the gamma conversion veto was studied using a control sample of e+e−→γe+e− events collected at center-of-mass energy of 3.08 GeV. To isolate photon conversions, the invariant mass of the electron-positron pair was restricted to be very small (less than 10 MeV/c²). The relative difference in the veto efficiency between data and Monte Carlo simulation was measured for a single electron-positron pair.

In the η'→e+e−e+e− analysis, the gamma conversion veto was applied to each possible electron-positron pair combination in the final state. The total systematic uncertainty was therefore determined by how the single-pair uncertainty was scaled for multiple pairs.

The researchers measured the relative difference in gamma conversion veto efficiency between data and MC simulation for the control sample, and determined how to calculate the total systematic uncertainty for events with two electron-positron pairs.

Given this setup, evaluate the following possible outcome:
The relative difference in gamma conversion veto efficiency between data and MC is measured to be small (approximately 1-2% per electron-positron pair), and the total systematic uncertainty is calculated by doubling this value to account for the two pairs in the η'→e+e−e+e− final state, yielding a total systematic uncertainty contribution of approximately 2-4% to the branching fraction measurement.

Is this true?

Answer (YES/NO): NO